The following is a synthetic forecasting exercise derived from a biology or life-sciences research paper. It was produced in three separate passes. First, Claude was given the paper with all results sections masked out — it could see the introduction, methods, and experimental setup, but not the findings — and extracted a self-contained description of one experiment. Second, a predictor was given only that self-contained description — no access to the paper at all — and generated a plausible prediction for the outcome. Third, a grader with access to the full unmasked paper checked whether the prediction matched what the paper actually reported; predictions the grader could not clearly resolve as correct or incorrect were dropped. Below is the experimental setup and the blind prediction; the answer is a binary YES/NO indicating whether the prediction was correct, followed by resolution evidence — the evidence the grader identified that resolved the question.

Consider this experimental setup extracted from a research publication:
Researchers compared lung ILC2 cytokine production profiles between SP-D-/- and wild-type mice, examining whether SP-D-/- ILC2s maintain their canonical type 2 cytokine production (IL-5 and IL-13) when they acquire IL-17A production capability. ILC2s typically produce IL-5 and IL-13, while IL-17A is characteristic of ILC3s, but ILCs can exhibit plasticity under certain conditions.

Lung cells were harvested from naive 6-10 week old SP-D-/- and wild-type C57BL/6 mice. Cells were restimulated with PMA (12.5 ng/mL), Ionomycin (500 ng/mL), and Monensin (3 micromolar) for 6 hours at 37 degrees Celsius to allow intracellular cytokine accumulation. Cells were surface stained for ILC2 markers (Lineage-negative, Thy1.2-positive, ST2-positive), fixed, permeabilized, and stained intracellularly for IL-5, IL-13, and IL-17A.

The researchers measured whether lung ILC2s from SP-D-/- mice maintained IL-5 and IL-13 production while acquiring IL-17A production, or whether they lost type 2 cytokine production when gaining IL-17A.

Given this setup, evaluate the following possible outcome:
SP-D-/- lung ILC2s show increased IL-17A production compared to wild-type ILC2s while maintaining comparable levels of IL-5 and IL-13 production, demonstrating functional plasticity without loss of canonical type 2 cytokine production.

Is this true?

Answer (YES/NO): NO